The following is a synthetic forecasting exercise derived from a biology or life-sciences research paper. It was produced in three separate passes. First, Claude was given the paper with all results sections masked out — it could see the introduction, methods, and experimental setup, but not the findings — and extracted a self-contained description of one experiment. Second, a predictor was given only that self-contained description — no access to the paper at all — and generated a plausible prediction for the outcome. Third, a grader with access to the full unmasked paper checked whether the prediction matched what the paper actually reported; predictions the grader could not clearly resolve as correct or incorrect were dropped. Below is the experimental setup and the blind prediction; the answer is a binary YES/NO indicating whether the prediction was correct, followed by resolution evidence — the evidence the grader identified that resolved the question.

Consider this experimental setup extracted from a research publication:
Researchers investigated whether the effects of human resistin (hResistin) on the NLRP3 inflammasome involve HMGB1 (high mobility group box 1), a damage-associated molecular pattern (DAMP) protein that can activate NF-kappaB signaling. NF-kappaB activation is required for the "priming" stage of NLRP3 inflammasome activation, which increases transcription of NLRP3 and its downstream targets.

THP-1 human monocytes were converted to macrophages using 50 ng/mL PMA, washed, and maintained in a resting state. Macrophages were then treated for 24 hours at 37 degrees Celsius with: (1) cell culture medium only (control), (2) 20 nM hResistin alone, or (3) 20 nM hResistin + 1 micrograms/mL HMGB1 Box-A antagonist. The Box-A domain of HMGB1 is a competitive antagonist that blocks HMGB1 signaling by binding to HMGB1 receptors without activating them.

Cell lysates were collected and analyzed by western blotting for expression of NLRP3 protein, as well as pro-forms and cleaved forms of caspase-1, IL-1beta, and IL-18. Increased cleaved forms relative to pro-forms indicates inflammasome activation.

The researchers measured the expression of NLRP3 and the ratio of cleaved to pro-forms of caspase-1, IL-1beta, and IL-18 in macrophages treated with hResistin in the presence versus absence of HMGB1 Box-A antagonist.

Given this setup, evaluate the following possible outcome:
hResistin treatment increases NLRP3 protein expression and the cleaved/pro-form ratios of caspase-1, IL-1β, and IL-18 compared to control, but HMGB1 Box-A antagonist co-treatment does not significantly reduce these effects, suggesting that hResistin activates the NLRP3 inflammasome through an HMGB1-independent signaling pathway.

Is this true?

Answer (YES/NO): NO